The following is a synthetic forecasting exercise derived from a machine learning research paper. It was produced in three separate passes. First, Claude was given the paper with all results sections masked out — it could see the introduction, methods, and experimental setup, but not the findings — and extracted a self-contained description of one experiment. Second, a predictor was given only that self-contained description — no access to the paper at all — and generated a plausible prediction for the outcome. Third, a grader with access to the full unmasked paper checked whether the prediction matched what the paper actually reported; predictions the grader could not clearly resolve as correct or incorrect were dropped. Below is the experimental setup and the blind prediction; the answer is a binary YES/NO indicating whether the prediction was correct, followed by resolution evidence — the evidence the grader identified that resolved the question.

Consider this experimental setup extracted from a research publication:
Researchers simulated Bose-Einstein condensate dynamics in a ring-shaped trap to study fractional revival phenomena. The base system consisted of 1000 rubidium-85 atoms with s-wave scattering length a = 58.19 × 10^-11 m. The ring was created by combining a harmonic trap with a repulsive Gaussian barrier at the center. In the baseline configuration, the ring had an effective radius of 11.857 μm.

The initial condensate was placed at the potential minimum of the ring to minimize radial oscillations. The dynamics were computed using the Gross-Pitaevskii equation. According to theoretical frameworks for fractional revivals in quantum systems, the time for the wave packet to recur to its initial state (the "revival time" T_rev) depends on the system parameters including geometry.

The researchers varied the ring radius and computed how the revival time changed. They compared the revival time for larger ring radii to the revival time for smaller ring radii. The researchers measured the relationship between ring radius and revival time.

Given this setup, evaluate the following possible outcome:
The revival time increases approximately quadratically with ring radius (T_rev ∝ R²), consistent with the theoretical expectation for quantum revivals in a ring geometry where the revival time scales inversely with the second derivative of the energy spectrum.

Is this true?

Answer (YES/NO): YES